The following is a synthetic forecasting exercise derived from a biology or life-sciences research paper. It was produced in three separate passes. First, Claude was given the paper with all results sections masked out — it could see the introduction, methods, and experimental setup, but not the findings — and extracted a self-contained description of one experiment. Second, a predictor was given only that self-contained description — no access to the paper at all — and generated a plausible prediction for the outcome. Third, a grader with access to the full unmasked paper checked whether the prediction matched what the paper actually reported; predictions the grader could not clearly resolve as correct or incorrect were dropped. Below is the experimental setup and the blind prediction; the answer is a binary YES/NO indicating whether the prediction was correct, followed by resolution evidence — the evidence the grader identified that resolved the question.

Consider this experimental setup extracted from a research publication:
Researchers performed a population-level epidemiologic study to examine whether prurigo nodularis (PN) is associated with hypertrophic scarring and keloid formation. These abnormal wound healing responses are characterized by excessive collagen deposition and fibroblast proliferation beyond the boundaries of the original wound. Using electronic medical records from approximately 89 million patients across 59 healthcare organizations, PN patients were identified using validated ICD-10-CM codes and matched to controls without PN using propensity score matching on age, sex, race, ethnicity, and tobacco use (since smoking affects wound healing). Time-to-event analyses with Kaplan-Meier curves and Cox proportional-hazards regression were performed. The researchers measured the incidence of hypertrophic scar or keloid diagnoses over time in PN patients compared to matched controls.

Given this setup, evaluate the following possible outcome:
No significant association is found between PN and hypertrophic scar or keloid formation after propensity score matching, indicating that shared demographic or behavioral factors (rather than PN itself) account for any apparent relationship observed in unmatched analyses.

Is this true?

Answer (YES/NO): NO